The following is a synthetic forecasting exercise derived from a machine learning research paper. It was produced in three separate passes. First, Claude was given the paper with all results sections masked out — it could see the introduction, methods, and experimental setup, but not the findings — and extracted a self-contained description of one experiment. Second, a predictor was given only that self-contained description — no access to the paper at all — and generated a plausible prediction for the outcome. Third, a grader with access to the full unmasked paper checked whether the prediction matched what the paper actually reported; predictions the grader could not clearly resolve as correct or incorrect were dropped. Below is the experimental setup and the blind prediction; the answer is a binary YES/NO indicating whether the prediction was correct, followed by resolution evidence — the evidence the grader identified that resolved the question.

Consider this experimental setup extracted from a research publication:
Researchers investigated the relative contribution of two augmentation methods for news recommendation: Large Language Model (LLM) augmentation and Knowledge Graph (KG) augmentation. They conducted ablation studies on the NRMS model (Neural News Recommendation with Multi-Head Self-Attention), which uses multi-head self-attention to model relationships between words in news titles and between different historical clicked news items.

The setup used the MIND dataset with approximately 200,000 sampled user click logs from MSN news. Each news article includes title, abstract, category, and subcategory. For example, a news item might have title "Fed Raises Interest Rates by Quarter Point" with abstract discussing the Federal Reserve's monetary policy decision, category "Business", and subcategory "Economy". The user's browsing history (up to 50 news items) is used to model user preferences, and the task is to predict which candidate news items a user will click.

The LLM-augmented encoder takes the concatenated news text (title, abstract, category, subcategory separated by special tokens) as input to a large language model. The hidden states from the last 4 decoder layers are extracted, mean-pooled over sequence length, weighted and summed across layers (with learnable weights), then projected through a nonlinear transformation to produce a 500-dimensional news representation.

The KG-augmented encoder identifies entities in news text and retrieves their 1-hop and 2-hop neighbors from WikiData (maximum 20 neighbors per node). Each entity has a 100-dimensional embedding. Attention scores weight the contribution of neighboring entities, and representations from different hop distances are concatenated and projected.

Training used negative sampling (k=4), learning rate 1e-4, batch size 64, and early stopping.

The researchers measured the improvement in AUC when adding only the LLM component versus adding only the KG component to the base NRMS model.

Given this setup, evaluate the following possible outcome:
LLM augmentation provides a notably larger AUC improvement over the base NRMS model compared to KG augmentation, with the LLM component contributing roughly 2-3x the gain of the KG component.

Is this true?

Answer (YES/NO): NO